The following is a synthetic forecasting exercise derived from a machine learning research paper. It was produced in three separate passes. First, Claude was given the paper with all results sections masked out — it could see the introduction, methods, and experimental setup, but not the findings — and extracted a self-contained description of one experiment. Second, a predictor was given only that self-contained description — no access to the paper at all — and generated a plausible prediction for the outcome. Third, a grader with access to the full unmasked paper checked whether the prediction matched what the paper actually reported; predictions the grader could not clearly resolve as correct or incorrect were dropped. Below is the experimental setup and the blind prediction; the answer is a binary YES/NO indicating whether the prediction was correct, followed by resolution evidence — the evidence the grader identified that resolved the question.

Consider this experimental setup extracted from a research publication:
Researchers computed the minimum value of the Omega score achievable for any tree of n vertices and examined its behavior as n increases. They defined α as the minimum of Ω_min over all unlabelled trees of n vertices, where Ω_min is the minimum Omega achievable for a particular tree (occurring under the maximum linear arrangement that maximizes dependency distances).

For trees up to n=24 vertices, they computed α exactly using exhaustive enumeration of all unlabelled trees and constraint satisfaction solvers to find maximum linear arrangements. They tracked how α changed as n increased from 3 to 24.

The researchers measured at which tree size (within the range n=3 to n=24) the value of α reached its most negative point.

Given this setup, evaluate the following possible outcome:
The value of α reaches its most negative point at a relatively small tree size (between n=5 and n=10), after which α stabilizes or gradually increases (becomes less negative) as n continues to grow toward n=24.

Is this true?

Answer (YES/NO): NO